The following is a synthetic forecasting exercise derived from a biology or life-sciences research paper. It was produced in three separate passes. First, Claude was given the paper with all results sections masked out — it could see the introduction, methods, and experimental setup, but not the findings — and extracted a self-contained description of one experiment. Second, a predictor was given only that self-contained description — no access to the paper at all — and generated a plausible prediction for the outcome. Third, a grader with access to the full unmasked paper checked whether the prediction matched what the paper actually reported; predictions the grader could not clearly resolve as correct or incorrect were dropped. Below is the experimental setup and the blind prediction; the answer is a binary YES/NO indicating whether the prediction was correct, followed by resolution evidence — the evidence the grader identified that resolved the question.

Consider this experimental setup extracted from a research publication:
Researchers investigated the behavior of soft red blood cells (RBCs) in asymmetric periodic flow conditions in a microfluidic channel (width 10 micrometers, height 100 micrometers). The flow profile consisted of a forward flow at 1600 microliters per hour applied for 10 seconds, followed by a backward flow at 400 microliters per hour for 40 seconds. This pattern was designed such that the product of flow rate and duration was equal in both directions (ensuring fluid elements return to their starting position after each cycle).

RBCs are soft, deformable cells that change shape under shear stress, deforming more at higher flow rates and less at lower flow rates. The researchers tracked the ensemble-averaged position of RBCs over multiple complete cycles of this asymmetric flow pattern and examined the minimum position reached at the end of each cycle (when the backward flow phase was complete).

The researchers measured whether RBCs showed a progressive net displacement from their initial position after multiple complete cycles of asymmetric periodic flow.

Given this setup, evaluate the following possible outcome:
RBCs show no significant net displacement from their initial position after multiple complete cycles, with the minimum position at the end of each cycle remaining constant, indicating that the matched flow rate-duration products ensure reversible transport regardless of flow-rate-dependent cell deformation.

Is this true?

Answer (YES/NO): NO